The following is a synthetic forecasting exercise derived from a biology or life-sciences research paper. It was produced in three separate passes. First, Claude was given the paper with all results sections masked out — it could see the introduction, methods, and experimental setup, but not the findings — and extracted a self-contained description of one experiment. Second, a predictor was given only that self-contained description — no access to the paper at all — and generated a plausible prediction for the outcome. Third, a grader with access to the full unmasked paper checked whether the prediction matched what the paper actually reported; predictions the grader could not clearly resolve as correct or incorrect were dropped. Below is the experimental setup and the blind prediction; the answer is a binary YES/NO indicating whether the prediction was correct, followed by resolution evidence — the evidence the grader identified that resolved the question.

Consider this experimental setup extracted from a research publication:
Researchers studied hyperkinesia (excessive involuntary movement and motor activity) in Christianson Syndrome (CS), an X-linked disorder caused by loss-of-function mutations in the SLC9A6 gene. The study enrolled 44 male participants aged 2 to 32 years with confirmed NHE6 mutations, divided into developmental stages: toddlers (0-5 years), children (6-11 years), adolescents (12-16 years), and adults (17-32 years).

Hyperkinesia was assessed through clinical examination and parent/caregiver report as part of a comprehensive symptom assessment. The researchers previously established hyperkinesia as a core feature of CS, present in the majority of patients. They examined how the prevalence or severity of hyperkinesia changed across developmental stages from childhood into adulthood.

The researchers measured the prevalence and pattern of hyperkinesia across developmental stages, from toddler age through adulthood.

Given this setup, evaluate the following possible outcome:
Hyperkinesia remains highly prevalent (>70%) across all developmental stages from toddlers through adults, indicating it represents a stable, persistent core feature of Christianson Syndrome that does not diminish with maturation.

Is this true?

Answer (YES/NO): NO